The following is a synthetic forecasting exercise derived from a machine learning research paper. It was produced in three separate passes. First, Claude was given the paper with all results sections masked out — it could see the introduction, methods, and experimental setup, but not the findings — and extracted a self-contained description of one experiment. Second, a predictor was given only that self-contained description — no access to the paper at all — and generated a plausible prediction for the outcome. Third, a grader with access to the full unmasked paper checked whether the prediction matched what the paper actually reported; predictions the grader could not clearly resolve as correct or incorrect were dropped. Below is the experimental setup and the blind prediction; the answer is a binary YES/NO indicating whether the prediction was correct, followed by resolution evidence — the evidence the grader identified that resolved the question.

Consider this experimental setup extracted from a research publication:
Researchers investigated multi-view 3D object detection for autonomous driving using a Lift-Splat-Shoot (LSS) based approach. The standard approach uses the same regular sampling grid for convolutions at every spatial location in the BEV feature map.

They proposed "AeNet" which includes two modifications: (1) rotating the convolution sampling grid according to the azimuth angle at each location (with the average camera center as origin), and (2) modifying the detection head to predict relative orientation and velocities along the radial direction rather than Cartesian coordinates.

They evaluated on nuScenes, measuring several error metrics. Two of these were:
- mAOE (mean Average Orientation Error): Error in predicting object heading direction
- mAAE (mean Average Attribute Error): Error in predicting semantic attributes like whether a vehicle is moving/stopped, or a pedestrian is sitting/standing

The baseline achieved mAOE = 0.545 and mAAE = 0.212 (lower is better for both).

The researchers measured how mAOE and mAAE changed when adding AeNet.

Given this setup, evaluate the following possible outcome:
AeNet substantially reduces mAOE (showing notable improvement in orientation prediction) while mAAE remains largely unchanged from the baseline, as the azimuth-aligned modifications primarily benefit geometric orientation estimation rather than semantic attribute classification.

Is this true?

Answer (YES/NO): YES